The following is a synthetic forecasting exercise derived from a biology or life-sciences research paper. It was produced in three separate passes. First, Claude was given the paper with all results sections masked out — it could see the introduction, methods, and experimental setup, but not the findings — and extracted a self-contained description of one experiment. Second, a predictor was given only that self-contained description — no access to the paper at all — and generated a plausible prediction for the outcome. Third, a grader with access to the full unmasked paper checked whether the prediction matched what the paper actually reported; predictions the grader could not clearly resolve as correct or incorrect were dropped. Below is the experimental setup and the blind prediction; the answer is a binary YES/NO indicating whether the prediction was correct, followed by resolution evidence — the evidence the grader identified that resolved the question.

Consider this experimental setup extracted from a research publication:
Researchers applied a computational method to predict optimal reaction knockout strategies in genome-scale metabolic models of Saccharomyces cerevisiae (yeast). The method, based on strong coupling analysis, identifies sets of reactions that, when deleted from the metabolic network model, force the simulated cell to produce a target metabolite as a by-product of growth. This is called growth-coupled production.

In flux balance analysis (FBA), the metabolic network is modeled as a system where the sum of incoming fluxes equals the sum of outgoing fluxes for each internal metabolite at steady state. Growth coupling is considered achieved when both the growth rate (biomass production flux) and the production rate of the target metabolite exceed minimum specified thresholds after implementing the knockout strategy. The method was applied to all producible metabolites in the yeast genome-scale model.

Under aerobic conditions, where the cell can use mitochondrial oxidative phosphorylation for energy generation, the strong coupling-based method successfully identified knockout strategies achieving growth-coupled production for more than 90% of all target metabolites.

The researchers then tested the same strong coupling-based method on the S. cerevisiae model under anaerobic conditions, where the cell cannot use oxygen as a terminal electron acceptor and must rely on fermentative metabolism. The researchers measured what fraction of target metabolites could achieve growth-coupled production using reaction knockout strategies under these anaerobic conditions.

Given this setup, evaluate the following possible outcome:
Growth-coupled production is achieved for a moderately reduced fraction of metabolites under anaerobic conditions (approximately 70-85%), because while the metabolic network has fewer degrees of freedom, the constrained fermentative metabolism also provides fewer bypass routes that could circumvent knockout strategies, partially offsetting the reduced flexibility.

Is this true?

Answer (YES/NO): NO